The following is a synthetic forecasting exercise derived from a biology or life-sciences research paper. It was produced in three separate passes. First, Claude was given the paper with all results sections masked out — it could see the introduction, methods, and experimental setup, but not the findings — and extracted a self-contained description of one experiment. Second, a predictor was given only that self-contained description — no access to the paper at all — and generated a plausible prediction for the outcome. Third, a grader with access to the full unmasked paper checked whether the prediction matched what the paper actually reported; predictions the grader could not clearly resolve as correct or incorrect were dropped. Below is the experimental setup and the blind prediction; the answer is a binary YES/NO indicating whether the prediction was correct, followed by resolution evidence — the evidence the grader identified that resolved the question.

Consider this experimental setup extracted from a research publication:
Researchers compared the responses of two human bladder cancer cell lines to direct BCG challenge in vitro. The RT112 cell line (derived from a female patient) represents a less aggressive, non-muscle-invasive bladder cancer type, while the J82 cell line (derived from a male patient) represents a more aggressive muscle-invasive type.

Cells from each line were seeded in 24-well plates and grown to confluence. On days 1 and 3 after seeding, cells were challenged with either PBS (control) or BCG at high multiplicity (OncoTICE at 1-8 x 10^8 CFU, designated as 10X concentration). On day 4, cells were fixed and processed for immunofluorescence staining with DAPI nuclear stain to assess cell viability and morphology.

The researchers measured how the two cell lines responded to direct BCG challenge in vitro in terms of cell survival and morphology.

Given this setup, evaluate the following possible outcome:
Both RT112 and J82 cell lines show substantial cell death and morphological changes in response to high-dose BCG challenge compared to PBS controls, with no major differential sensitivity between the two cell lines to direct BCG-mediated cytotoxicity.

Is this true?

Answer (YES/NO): NO